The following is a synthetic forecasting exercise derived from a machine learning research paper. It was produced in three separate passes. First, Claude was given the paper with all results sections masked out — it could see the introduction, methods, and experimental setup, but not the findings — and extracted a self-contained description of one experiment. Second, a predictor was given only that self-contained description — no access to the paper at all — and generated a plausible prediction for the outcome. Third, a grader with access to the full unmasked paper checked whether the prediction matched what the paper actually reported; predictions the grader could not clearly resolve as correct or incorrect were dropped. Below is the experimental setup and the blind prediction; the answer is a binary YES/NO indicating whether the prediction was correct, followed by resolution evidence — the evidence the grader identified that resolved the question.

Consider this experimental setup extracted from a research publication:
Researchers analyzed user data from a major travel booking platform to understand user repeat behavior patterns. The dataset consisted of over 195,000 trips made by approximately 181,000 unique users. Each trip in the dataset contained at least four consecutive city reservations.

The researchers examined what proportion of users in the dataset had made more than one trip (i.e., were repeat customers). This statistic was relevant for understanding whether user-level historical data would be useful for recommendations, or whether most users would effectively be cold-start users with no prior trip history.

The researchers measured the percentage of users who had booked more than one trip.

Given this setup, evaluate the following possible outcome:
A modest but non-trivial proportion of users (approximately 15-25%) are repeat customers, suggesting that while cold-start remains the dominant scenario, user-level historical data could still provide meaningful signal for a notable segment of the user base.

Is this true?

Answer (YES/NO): NO